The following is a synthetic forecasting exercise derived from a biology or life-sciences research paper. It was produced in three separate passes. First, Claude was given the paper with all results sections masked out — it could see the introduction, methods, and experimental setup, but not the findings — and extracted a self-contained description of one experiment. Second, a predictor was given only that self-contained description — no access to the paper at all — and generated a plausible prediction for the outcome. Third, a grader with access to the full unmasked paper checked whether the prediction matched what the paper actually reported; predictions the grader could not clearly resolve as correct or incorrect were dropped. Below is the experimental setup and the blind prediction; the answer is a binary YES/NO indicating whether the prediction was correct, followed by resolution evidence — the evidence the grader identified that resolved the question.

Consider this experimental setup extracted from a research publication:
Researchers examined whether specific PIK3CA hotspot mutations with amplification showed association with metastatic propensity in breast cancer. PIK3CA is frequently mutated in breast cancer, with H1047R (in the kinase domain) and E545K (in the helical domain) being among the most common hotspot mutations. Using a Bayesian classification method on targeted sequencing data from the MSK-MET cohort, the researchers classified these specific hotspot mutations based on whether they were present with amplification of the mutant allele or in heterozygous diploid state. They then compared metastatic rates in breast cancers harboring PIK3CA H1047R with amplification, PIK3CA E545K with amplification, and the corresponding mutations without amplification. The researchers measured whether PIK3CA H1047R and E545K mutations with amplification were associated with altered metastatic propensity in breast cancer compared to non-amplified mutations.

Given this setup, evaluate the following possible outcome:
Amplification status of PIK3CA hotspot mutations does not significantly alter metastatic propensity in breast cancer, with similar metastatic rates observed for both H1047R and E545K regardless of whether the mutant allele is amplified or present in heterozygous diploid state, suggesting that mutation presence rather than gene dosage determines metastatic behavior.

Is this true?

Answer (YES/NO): NO